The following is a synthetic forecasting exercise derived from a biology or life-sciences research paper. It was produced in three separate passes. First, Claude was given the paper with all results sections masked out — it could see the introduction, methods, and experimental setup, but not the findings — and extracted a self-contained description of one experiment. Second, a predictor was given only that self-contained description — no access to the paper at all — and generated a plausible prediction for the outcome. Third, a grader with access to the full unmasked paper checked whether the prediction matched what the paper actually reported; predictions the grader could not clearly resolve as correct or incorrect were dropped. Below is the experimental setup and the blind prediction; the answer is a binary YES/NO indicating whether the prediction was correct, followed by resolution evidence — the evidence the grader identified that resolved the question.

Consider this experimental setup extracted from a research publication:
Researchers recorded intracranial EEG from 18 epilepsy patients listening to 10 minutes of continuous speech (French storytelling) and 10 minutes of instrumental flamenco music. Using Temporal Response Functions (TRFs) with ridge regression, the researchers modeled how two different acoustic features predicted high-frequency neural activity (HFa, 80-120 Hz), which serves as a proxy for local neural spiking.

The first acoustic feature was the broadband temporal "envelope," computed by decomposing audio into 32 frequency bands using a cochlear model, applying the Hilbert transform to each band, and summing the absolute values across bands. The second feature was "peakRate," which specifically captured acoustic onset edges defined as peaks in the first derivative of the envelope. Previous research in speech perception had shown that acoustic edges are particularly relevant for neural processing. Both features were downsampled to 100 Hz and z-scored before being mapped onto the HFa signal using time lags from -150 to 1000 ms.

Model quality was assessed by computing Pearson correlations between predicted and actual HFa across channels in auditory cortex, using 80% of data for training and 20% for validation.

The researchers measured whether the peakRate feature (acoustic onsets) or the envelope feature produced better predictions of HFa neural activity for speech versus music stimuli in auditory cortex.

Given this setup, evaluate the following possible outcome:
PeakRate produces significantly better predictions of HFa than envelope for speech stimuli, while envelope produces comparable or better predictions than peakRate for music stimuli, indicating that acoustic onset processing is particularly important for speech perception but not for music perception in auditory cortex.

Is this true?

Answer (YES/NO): NO